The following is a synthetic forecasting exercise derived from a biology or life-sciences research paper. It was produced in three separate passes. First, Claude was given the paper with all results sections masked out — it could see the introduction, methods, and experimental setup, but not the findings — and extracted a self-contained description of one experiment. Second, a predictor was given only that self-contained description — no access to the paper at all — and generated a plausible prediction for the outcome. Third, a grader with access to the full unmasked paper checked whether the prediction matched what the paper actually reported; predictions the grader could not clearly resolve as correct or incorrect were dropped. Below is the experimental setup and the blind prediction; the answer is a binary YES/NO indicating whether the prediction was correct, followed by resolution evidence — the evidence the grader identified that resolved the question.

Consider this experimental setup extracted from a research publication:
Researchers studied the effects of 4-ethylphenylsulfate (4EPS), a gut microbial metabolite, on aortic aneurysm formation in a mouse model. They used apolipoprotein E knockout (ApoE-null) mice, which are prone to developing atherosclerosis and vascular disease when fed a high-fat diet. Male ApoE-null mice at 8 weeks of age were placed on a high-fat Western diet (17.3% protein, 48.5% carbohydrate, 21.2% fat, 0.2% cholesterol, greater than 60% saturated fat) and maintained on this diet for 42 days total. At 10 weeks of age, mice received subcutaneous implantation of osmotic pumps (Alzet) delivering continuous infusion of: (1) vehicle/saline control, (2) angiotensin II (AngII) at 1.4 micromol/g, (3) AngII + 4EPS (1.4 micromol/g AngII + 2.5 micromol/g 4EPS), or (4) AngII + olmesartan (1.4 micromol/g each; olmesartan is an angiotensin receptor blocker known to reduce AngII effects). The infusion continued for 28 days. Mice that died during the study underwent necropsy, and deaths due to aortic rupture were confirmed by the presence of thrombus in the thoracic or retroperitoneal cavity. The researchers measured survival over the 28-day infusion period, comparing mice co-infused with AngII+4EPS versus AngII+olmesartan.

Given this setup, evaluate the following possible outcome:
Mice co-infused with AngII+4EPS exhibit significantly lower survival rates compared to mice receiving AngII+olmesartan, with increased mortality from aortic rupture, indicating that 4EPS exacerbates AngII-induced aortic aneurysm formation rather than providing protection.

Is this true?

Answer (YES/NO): NO